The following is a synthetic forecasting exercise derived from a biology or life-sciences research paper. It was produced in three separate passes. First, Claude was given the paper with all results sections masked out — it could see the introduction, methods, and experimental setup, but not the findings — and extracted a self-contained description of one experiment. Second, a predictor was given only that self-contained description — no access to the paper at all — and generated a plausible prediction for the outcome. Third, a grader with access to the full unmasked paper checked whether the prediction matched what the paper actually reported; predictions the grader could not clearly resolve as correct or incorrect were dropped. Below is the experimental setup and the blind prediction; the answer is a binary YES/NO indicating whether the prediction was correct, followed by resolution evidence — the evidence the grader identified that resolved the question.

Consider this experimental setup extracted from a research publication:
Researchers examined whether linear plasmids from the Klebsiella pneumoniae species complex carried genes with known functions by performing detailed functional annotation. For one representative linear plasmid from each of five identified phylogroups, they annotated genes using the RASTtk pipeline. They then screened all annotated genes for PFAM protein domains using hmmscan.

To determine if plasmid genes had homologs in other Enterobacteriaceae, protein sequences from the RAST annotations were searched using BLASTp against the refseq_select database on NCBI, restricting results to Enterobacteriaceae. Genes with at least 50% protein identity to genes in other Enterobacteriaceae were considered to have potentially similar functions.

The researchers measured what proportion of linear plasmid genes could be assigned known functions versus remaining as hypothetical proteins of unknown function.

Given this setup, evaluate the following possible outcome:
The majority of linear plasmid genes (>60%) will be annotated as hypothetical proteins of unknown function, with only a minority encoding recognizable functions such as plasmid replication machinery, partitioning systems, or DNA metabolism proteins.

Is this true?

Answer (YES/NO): YES